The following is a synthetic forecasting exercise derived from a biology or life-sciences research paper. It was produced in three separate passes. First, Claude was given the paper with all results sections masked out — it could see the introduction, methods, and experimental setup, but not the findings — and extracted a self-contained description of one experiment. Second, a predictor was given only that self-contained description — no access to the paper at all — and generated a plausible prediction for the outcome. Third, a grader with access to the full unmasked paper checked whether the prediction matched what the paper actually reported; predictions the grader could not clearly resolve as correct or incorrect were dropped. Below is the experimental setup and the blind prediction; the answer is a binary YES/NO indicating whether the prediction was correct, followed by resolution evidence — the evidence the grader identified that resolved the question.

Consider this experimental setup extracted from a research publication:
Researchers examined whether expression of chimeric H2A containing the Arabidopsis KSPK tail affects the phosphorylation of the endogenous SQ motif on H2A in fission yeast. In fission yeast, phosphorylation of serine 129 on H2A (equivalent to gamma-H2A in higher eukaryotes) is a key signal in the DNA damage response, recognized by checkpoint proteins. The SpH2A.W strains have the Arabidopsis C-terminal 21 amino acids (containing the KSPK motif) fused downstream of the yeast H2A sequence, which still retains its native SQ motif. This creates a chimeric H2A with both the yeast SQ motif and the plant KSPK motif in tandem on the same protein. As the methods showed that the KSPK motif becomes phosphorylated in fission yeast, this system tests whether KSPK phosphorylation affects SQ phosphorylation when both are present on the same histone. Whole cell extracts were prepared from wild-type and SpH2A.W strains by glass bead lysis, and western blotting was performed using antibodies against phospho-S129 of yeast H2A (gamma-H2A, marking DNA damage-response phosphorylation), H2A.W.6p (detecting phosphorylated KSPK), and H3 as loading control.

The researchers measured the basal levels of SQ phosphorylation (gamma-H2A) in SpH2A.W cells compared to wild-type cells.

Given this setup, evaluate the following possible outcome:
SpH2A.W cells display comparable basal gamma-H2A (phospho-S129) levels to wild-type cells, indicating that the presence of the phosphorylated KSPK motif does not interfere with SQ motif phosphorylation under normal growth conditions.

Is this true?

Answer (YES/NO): NO